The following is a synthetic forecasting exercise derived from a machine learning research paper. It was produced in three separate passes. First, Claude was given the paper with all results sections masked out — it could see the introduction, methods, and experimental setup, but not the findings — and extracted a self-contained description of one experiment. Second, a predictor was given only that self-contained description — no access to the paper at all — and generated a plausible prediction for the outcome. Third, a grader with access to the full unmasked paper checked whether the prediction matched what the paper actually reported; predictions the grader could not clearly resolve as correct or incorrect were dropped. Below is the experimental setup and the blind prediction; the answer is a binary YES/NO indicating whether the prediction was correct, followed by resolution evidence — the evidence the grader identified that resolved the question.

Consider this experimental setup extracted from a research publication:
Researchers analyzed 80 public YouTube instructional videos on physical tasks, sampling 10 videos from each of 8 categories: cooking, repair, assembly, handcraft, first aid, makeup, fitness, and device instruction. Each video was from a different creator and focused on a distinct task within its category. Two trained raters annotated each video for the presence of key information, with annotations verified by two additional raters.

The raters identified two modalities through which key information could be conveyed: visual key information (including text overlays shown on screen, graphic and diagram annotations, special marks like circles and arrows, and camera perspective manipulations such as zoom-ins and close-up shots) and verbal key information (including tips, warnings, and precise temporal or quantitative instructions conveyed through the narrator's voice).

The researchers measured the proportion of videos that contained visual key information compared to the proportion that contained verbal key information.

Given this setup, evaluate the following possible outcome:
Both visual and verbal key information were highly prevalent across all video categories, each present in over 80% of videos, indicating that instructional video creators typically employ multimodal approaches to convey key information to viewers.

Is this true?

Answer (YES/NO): YES